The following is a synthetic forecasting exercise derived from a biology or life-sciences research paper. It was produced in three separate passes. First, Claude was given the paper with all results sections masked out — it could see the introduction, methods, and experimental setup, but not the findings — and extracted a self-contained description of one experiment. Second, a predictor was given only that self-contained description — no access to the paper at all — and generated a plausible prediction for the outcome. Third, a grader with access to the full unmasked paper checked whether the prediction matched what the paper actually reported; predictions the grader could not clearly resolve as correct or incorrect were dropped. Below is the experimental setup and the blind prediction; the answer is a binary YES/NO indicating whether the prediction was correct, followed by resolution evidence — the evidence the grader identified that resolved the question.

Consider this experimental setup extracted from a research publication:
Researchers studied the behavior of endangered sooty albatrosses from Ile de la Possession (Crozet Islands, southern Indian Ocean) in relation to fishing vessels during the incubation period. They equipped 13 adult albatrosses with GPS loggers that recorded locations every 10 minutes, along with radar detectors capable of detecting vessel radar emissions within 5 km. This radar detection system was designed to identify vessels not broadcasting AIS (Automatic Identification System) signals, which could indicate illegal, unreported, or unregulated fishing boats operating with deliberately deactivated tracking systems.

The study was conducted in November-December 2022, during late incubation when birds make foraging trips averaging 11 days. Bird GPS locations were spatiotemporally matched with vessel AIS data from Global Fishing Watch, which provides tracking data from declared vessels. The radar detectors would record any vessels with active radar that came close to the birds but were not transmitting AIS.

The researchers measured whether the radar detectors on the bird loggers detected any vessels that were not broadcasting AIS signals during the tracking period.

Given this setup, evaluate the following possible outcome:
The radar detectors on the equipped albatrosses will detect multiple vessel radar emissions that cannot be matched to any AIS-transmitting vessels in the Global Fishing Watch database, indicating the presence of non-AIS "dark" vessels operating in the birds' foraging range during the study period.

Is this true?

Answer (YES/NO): NO